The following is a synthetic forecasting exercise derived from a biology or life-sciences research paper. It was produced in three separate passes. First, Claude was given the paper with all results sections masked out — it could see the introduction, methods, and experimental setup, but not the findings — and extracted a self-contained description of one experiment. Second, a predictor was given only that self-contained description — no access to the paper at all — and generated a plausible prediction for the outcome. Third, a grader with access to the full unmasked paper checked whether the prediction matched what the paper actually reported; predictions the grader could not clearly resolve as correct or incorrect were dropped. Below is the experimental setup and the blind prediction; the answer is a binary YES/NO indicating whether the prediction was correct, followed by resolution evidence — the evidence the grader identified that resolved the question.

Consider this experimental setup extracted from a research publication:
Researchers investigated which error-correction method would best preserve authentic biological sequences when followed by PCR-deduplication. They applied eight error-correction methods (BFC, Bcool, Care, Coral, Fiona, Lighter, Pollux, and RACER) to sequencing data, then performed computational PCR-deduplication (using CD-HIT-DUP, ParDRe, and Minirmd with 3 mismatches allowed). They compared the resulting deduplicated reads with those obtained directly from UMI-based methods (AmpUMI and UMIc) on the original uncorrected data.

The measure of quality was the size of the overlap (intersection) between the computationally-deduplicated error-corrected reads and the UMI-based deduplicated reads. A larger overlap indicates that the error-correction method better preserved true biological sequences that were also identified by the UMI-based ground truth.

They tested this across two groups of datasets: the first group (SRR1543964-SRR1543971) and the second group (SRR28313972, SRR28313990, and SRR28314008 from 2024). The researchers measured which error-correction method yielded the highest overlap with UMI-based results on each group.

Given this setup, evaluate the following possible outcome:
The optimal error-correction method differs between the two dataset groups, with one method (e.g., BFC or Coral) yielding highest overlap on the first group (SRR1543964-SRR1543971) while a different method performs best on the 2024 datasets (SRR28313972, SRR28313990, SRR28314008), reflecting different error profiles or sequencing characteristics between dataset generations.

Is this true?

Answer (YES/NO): YES